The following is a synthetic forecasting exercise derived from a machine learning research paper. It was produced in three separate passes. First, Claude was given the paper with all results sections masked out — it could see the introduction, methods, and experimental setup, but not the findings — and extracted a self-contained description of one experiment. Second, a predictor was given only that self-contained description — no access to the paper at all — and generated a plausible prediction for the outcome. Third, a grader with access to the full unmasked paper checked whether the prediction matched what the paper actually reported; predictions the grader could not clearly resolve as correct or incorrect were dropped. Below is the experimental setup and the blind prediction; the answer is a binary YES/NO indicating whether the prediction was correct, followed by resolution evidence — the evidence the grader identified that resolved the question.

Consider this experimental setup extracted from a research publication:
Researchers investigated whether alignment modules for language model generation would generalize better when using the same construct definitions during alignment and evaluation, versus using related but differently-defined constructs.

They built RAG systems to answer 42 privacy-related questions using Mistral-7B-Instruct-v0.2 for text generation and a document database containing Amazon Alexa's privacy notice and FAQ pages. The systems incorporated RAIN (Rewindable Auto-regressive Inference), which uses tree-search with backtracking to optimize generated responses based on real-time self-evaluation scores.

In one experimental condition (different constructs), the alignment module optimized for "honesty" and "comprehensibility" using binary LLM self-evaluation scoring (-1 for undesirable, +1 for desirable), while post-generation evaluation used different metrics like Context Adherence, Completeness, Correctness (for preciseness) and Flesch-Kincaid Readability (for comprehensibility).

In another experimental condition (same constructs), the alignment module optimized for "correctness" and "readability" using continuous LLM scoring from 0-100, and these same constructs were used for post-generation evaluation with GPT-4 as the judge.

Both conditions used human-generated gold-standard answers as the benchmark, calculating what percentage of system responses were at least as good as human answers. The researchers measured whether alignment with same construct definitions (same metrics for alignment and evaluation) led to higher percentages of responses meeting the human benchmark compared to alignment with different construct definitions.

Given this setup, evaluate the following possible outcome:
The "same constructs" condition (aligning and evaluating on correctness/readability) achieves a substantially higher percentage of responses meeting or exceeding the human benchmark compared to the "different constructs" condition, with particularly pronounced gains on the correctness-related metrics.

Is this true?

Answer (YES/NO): NO